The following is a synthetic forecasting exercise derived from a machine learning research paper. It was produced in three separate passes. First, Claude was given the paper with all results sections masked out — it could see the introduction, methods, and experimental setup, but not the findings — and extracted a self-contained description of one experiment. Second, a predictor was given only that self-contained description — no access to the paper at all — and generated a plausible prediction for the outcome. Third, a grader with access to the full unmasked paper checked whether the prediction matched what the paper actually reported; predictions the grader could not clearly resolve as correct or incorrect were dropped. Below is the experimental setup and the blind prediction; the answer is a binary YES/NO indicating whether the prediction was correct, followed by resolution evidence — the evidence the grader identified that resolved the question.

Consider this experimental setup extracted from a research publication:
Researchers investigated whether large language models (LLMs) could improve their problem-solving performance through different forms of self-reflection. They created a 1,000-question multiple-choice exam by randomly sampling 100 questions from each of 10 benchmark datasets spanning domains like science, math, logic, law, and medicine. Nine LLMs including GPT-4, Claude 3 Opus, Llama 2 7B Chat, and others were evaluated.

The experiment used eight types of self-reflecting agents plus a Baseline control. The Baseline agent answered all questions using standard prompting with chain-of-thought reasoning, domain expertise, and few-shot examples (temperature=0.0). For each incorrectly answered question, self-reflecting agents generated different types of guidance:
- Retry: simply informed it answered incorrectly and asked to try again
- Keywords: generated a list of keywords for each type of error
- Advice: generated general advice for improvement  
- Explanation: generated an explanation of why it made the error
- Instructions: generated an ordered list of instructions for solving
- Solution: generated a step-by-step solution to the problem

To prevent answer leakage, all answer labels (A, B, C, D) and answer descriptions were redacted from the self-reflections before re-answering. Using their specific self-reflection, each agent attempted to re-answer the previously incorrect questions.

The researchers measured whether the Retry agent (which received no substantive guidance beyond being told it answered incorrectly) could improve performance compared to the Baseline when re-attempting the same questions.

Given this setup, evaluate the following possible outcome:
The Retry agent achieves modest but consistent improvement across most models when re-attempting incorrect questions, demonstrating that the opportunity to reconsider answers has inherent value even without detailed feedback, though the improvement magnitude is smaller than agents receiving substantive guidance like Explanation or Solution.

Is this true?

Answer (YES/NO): NO